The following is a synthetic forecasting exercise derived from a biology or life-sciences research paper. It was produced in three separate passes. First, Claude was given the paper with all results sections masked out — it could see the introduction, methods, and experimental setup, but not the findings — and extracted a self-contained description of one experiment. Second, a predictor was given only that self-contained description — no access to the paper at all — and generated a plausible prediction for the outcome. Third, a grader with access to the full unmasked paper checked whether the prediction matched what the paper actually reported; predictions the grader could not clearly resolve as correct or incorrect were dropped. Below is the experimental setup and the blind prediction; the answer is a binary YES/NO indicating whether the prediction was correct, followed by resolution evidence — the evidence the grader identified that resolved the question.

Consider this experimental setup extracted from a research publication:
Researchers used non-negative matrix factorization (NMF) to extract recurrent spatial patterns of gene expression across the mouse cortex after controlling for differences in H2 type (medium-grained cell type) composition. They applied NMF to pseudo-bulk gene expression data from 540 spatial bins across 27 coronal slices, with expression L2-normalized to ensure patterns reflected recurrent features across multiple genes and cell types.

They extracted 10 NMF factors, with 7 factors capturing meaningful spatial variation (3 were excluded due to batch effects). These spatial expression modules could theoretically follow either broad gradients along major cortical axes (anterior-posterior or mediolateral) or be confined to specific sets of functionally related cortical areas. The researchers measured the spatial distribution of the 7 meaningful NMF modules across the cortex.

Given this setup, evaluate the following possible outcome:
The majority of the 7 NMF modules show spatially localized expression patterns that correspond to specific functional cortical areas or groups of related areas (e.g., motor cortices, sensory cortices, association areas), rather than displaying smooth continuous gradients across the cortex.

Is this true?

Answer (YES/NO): YES